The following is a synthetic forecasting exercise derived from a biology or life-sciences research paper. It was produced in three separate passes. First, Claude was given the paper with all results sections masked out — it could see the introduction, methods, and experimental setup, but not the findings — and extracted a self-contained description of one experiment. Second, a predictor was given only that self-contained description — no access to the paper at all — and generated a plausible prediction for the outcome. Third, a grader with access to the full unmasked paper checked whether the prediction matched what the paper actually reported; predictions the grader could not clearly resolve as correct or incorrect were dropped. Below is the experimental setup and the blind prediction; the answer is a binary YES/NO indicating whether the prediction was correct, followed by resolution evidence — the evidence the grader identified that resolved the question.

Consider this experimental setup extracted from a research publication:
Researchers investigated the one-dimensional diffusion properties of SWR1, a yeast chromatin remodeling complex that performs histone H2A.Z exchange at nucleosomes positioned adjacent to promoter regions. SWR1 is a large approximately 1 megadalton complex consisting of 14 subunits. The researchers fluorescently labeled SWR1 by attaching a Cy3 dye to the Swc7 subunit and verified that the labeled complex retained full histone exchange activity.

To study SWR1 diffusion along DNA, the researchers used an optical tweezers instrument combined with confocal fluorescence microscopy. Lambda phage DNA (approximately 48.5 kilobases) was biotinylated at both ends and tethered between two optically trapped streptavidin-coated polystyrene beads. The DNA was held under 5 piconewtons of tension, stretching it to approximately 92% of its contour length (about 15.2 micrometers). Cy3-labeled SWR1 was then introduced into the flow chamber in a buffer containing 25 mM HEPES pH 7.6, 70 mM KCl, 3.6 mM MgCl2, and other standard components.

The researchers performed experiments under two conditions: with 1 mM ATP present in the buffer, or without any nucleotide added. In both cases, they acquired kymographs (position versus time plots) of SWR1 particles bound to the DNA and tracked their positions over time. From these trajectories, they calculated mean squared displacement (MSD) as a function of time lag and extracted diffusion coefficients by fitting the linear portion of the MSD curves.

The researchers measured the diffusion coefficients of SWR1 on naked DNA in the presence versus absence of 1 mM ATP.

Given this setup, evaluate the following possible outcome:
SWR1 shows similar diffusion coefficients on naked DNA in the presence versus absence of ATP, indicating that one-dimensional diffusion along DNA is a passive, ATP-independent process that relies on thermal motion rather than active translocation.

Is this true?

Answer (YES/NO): NO